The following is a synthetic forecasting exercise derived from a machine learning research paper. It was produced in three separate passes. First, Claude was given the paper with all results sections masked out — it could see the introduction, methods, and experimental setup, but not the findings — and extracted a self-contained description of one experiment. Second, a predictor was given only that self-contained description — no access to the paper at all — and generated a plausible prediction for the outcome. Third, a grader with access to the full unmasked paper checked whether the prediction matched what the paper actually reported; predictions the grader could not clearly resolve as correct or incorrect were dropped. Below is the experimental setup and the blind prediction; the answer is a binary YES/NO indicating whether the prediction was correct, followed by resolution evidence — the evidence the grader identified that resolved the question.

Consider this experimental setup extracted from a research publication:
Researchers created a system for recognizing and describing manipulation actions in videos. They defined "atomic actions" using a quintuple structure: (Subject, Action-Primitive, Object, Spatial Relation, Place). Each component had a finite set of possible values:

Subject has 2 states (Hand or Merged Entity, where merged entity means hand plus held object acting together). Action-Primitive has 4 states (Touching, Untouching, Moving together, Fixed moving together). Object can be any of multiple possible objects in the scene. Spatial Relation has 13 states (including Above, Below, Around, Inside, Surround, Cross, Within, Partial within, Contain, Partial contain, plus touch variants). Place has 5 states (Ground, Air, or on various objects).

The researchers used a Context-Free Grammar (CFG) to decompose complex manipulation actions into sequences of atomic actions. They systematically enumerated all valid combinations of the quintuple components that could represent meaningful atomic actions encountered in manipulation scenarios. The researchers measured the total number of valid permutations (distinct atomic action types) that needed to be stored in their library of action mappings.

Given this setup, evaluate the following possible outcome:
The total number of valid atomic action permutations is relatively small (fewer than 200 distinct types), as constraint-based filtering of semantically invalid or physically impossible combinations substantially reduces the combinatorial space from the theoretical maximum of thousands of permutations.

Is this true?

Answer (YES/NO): YES